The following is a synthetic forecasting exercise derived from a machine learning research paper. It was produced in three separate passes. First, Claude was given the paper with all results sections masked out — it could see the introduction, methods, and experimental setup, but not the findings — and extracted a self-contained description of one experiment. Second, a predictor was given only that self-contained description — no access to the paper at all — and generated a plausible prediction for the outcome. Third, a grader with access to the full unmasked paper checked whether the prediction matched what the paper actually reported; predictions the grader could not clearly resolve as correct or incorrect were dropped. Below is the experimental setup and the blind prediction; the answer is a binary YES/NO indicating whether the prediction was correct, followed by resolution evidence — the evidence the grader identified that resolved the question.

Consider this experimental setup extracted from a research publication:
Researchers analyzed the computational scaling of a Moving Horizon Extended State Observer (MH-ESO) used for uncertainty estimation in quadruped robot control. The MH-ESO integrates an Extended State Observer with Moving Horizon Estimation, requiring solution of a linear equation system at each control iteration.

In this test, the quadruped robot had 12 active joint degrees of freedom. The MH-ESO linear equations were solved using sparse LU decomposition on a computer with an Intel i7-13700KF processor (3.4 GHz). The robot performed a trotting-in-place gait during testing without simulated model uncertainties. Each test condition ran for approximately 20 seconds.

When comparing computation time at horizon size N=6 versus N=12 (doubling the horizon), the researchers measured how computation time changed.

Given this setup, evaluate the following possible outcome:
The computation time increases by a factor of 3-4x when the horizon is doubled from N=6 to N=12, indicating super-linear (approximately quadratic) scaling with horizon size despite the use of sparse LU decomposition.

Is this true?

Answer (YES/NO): NO